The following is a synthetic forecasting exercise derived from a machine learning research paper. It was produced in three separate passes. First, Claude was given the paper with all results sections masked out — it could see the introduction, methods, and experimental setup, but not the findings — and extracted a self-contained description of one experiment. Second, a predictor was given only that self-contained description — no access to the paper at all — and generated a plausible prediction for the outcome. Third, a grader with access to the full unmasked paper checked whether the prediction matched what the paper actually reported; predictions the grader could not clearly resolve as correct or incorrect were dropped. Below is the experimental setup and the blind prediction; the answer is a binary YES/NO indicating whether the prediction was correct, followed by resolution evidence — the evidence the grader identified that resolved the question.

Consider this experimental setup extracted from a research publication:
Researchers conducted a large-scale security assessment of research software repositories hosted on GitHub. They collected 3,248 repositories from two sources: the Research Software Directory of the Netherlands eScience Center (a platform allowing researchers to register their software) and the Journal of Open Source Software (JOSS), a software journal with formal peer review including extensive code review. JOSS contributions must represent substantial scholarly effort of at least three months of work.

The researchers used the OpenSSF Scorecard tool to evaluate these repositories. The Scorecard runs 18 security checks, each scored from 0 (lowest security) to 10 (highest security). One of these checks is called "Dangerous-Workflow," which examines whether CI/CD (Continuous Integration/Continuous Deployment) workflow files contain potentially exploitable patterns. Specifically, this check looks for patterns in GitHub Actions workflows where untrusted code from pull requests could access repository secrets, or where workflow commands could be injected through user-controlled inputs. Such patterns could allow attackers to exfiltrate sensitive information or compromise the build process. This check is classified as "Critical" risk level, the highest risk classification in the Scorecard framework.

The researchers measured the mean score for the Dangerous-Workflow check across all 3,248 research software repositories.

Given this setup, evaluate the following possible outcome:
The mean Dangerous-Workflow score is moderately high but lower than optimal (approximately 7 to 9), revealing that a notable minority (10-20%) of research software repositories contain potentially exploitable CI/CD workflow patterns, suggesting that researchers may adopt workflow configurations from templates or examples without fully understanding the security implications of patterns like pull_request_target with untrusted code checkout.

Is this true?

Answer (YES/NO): NO